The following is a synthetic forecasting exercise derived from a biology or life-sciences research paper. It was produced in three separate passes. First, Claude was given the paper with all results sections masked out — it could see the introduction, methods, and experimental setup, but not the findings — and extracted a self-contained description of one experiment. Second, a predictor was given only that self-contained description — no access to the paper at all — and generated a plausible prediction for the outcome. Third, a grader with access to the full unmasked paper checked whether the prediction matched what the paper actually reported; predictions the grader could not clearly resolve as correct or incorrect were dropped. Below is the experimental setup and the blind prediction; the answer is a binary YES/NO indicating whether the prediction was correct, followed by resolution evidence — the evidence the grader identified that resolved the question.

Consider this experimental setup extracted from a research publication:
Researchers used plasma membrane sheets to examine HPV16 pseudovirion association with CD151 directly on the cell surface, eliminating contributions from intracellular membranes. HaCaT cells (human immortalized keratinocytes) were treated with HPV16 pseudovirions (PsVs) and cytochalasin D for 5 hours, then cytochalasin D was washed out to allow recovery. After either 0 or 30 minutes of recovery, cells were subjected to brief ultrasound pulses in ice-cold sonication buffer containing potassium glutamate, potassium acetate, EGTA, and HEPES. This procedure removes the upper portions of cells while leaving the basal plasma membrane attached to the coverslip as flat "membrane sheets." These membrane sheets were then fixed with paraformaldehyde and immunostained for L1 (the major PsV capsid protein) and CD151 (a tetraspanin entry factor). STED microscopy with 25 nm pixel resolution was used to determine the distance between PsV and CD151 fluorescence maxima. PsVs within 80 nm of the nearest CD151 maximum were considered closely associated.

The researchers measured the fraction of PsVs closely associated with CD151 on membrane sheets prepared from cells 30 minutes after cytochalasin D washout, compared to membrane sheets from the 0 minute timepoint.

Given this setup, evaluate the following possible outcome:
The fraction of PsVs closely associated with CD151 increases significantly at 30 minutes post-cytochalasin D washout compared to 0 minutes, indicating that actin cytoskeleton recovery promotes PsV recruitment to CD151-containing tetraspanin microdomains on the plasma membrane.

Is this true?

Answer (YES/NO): NO